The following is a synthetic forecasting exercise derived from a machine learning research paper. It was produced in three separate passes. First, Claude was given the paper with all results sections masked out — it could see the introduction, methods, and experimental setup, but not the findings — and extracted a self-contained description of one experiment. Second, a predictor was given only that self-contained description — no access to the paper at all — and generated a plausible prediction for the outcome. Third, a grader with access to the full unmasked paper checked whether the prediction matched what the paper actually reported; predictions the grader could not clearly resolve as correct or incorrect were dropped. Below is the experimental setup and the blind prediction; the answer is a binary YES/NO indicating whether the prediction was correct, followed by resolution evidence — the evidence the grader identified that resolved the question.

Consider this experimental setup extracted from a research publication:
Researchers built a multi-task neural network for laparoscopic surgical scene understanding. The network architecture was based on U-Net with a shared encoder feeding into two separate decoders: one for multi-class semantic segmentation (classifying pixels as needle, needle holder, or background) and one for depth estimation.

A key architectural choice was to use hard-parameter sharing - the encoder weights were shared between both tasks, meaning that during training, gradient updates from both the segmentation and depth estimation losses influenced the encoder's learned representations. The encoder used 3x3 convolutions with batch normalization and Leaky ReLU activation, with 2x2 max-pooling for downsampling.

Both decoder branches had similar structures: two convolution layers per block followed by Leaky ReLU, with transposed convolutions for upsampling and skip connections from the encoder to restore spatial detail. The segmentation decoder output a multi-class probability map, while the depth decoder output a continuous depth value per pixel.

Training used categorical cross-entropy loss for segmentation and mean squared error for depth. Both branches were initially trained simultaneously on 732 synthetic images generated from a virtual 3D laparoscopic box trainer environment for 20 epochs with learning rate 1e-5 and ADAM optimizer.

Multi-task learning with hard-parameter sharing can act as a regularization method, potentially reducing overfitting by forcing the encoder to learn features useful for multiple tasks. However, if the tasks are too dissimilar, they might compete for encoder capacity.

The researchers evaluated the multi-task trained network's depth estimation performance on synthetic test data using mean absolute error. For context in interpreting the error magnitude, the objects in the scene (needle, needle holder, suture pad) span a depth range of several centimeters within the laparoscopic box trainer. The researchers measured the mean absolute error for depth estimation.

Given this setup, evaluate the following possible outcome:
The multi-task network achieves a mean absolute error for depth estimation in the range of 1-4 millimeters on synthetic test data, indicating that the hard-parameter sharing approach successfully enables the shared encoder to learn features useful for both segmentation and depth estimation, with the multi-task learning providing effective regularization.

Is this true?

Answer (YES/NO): NO